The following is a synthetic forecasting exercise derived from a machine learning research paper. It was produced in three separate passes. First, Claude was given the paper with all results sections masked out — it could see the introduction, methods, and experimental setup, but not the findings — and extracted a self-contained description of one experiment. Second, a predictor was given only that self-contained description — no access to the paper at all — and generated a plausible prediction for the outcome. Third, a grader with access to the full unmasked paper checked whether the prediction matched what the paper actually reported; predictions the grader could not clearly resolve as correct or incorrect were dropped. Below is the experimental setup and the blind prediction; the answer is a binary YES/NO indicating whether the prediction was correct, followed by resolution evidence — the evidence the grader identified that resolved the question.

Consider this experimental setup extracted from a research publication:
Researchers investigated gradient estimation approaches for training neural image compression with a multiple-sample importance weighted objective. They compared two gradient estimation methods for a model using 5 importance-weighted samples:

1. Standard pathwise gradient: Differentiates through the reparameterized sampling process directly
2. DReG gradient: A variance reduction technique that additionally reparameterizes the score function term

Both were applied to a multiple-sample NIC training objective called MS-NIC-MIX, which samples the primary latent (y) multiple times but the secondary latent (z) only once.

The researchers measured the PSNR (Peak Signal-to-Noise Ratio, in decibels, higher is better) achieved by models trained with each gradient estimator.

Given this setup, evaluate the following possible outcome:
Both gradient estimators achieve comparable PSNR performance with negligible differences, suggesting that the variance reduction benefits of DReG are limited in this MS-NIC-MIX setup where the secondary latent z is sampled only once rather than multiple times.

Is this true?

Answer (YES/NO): NO